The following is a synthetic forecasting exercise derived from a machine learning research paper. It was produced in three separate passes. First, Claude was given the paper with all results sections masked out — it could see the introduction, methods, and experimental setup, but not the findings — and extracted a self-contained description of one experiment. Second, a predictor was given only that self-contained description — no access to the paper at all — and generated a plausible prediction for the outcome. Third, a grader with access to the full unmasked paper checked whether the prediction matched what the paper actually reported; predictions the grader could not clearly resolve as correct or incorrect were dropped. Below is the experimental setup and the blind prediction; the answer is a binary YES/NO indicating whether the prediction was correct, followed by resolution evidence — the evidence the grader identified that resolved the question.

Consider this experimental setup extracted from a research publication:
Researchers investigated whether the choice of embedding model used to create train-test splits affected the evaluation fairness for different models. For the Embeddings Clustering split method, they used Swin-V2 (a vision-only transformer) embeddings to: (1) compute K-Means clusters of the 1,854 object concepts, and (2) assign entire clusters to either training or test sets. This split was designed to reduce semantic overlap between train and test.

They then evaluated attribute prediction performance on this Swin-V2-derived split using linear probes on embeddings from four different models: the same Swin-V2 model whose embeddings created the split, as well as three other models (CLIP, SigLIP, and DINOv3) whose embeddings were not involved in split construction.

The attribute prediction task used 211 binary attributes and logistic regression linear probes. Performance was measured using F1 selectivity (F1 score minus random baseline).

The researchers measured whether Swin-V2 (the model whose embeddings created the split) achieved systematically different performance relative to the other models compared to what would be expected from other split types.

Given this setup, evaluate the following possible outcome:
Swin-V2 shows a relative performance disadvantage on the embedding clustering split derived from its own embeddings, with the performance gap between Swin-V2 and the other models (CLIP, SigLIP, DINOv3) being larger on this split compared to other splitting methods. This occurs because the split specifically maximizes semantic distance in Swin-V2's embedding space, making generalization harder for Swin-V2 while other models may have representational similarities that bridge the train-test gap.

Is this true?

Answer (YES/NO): NO